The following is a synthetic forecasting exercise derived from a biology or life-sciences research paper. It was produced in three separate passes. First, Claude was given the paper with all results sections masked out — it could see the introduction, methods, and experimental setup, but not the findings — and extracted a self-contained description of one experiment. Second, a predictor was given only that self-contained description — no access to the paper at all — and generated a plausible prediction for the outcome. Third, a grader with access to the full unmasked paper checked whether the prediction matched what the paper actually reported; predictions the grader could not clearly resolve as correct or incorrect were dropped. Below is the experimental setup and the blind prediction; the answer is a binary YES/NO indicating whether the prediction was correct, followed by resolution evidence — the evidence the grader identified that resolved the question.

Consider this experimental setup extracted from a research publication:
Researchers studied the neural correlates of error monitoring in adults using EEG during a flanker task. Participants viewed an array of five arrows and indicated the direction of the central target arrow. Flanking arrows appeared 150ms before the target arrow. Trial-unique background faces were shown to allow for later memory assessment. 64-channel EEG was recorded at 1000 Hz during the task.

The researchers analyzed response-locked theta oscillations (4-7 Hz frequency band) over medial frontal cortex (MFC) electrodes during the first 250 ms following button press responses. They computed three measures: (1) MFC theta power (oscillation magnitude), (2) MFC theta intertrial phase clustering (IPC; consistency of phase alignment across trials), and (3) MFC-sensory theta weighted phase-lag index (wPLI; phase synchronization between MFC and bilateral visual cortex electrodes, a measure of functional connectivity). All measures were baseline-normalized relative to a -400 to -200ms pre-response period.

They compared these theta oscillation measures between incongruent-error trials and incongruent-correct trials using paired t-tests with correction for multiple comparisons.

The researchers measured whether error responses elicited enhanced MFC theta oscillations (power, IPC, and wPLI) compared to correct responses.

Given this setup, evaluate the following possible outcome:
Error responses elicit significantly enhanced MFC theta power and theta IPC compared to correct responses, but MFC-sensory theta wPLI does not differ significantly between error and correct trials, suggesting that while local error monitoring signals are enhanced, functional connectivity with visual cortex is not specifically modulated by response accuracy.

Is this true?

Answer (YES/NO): NO